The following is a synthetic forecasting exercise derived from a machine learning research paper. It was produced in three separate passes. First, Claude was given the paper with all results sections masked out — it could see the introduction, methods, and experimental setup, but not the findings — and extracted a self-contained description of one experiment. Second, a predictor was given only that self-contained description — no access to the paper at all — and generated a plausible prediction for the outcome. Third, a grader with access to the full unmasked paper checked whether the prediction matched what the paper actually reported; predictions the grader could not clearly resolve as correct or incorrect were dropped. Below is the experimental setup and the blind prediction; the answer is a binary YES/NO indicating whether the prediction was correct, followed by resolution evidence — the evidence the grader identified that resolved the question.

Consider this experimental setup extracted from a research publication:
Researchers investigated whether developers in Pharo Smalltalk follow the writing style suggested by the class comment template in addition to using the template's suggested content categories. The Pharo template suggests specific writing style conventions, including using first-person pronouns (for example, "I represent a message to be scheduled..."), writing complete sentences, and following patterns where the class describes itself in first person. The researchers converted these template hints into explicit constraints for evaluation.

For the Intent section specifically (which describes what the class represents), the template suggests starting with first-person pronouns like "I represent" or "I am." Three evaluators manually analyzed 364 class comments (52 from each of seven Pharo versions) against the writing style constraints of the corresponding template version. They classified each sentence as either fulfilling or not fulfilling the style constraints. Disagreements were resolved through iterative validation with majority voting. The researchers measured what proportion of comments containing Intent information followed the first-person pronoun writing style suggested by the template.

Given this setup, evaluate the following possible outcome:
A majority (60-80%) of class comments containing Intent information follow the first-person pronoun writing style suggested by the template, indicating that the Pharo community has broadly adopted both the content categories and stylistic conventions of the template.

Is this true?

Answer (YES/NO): YES